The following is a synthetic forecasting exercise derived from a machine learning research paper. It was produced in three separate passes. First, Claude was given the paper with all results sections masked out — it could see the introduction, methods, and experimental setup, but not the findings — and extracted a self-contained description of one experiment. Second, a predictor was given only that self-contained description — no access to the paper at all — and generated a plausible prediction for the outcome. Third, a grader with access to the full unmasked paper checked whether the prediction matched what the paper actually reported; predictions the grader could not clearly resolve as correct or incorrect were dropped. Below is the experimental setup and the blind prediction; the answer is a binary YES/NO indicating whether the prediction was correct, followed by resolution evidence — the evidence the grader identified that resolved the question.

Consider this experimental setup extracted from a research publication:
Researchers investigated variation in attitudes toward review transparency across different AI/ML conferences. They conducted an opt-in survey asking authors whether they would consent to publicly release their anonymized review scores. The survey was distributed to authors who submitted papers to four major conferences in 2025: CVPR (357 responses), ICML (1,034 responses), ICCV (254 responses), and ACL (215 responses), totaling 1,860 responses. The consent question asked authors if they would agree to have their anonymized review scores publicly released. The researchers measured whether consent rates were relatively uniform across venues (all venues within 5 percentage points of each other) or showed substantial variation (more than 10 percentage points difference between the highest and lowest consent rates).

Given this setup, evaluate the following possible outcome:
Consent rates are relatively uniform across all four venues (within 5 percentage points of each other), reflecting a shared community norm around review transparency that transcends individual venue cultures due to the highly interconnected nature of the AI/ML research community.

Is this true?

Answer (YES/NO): NO